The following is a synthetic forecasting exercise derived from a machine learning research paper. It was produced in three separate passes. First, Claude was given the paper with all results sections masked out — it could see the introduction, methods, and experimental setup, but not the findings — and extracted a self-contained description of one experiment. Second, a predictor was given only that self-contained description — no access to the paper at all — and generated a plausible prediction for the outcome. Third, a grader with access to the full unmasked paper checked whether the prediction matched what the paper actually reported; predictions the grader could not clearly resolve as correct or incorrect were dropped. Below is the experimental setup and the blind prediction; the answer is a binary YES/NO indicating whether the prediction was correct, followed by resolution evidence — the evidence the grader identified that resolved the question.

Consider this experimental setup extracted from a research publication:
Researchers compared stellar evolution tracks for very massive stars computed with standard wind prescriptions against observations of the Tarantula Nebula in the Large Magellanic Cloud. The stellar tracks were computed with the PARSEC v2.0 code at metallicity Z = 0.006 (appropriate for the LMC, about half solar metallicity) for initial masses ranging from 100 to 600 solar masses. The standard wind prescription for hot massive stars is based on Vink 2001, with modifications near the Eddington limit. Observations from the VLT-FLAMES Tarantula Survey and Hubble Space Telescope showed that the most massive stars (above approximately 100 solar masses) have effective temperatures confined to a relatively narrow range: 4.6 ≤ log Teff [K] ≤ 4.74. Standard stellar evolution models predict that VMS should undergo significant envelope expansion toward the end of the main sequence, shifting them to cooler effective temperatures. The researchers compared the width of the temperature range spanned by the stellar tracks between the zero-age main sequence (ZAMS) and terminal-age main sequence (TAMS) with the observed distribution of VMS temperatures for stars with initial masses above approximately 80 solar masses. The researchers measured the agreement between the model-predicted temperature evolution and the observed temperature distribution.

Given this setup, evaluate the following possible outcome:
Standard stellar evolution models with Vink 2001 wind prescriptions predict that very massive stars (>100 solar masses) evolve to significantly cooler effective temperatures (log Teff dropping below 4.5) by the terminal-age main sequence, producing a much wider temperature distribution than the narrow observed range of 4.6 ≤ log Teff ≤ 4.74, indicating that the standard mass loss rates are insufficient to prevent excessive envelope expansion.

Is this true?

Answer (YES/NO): YES